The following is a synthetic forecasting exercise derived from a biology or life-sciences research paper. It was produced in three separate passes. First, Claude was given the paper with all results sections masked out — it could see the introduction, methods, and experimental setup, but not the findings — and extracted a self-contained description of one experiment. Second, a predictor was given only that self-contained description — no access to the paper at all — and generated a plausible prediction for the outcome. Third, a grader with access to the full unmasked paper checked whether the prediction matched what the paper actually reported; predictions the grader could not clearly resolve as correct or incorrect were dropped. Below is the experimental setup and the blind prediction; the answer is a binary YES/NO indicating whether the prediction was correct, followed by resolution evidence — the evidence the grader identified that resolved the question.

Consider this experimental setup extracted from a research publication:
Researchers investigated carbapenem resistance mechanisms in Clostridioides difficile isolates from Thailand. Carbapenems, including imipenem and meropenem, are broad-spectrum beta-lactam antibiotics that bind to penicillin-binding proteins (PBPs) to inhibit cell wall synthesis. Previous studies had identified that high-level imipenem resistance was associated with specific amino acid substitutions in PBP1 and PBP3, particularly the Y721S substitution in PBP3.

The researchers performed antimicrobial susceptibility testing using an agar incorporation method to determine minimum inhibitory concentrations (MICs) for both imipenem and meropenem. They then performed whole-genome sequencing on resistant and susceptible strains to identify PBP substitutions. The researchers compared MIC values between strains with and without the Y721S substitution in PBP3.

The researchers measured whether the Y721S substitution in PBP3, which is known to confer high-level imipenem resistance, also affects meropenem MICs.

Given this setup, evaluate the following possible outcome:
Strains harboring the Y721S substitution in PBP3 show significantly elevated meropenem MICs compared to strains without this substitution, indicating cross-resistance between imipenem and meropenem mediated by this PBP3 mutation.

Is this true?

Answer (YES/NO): NO